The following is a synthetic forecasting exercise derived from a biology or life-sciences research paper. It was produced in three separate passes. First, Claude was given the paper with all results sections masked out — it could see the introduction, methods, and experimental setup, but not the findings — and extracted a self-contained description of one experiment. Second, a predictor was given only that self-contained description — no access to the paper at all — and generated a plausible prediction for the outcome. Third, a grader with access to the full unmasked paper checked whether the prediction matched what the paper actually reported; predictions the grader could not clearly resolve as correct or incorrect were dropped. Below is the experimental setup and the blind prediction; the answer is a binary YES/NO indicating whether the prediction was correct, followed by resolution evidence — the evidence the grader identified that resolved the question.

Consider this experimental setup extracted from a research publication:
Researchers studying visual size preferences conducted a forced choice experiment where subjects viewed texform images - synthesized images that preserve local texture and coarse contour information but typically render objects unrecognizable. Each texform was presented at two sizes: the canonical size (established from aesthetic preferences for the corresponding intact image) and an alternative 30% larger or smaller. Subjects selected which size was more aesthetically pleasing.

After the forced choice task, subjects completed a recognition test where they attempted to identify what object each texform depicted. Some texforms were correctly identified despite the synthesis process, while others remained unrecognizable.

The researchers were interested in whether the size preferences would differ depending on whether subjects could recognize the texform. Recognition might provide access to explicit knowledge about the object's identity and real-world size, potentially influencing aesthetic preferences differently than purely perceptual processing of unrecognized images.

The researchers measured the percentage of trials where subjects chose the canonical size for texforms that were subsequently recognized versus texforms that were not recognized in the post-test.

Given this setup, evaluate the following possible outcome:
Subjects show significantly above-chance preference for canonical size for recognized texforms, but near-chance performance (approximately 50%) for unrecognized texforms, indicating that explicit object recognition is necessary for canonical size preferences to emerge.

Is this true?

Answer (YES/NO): NO